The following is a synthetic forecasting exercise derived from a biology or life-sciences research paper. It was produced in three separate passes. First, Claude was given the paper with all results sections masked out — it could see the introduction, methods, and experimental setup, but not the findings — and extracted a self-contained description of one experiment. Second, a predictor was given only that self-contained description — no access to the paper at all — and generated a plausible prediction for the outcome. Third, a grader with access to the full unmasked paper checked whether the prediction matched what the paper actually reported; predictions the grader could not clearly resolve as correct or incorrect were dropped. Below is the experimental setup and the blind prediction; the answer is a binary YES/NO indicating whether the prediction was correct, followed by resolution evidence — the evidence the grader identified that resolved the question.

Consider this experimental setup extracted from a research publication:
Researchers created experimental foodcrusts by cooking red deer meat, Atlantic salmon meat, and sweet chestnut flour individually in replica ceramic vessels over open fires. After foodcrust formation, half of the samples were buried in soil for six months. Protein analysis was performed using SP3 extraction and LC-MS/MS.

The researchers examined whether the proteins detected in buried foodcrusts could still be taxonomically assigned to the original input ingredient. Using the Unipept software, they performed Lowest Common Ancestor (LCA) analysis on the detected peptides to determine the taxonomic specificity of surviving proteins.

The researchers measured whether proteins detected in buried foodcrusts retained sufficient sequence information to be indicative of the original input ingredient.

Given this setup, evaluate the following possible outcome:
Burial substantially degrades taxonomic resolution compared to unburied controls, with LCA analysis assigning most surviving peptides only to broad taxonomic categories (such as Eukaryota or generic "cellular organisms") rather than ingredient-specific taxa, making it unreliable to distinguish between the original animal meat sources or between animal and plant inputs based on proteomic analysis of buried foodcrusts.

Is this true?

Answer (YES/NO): NO